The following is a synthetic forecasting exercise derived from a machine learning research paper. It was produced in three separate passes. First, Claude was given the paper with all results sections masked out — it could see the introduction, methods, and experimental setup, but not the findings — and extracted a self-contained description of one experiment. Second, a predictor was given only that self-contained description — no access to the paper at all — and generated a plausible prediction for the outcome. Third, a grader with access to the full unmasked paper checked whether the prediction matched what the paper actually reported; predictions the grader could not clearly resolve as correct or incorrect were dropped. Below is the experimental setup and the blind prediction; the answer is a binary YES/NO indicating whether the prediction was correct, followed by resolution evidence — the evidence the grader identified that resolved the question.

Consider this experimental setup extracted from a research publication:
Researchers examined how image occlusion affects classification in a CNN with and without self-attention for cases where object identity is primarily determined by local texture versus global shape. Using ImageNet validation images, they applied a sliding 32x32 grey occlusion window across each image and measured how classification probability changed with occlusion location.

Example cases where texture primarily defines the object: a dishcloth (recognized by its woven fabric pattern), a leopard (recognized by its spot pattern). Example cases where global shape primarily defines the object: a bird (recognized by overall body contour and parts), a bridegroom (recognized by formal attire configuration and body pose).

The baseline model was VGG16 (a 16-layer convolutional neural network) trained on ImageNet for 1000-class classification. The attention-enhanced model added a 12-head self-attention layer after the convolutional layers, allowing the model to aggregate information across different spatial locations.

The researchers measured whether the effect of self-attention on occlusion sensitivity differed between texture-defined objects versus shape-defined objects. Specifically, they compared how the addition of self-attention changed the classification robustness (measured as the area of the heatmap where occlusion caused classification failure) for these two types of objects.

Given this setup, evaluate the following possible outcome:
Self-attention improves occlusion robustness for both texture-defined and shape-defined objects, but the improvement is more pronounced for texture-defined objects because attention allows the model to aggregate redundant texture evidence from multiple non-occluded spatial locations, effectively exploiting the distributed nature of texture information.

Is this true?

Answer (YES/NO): NO